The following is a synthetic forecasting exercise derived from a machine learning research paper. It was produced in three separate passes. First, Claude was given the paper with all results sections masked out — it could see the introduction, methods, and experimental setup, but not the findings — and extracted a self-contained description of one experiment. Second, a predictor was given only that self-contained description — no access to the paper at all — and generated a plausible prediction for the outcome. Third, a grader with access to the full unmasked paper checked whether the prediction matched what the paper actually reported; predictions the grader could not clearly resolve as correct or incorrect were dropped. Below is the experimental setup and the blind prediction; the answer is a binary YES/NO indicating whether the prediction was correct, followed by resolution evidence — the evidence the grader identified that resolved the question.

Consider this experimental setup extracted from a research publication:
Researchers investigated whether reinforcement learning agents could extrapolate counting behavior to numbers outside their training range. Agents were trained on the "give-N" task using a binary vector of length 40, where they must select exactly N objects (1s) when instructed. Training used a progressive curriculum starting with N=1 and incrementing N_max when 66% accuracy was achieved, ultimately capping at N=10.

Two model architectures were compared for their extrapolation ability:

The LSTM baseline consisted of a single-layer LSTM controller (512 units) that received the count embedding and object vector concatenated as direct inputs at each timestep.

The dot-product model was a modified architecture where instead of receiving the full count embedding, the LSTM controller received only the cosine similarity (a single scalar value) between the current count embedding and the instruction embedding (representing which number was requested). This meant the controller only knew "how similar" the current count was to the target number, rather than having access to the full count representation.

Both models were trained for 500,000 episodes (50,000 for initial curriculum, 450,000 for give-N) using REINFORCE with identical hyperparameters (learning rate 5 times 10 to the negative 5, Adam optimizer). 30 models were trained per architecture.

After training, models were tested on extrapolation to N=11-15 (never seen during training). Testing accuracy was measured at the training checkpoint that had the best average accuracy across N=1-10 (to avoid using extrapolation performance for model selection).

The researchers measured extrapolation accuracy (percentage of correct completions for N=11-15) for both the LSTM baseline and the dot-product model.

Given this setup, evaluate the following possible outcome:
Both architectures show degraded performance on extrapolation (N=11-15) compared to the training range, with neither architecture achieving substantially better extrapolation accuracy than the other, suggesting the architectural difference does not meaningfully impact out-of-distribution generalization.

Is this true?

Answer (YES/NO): NO